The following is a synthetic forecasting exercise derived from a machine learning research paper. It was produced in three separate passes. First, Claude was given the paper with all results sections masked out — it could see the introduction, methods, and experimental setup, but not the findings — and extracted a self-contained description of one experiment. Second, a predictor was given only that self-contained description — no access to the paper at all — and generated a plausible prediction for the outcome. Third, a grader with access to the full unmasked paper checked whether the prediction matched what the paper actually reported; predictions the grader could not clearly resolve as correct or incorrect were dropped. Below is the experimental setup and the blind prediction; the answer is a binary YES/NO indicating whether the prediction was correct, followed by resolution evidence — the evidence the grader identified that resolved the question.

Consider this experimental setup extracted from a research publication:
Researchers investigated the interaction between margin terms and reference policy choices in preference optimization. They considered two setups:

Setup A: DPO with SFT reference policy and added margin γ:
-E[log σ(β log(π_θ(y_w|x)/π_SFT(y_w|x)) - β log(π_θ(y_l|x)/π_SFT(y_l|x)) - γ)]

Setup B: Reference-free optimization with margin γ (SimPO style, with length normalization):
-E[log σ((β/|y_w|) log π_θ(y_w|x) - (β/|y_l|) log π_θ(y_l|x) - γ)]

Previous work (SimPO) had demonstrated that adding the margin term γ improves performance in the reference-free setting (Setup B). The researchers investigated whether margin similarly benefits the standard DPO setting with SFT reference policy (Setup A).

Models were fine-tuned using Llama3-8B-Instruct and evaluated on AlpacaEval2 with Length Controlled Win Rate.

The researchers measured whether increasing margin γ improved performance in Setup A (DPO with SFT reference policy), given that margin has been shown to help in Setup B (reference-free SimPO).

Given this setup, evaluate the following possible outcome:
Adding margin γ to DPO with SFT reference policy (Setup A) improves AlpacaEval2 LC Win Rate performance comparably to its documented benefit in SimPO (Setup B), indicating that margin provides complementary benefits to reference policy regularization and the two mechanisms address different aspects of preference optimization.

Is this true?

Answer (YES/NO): NO